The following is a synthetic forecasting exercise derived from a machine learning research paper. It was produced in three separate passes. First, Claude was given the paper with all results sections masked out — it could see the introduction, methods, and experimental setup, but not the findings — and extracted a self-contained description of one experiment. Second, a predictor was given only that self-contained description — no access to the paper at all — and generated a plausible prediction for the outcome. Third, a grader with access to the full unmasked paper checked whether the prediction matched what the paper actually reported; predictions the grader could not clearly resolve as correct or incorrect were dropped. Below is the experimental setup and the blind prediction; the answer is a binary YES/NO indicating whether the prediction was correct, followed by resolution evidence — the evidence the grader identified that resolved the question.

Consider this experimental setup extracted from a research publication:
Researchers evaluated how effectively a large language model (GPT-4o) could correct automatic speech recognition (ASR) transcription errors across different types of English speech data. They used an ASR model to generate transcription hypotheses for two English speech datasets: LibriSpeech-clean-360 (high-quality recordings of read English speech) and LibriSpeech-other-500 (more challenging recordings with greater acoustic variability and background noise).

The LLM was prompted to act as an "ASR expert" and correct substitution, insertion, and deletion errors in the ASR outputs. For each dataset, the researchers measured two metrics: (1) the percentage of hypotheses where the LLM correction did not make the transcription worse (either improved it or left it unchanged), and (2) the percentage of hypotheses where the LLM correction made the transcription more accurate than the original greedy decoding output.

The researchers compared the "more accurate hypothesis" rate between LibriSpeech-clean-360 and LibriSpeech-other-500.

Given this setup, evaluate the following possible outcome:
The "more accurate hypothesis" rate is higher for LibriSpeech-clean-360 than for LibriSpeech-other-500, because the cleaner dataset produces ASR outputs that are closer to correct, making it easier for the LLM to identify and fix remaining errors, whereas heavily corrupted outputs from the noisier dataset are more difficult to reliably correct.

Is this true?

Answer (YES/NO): NO